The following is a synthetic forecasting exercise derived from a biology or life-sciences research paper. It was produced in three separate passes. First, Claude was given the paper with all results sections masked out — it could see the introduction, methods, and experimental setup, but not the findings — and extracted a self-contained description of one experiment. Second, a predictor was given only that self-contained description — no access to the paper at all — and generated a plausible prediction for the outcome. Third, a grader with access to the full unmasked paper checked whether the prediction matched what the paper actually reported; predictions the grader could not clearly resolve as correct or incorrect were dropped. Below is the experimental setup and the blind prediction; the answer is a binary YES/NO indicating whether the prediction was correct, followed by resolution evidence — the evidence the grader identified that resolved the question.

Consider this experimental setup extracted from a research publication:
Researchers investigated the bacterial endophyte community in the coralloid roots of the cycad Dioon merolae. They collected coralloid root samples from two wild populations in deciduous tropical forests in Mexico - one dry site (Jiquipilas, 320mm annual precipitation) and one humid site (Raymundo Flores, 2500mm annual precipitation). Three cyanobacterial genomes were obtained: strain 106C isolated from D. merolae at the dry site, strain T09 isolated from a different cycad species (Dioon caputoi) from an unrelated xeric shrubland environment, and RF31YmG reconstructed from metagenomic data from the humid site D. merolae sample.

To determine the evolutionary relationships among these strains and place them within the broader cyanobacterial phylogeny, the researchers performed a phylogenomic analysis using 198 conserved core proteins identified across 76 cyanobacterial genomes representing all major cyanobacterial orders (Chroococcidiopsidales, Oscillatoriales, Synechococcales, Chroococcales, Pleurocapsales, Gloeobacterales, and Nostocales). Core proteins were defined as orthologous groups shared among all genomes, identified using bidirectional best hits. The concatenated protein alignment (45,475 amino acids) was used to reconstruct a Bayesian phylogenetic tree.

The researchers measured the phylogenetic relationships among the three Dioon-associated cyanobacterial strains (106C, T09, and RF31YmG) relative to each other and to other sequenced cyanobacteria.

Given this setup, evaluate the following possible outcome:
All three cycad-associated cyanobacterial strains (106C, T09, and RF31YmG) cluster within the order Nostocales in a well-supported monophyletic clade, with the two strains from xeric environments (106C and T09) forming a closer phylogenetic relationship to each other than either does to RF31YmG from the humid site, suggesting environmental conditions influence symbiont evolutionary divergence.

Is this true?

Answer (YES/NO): NO